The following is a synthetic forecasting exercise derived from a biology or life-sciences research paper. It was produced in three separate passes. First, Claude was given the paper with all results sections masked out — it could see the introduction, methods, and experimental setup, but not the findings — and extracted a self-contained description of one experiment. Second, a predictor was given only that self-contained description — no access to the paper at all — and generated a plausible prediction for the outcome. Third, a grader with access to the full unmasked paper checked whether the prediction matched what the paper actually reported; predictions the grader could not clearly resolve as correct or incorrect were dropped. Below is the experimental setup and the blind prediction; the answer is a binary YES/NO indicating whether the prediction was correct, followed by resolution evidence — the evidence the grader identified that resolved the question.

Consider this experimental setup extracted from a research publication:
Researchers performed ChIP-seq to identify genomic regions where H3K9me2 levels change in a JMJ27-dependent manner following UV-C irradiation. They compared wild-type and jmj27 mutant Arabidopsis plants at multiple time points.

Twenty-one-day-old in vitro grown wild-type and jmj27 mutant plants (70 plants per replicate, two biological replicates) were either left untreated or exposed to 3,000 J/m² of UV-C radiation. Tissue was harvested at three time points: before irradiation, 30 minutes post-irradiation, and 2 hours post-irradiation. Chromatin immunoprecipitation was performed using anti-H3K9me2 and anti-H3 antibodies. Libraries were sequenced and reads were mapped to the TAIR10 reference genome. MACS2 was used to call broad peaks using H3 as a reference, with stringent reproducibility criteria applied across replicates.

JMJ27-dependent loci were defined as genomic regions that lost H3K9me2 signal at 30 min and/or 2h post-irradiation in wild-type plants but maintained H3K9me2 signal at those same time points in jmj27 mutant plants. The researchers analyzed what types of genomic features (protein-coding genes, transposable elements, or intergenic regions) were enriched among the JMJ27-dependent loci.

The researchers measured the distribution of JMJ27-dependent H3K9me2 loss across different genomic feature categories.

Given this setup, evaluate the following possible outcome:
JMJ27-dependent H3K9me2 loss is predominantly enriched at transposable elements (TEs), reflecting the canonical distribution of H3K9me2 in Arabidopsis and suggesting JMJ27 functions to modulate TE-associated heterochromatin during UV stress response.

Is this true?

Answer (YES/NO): YES